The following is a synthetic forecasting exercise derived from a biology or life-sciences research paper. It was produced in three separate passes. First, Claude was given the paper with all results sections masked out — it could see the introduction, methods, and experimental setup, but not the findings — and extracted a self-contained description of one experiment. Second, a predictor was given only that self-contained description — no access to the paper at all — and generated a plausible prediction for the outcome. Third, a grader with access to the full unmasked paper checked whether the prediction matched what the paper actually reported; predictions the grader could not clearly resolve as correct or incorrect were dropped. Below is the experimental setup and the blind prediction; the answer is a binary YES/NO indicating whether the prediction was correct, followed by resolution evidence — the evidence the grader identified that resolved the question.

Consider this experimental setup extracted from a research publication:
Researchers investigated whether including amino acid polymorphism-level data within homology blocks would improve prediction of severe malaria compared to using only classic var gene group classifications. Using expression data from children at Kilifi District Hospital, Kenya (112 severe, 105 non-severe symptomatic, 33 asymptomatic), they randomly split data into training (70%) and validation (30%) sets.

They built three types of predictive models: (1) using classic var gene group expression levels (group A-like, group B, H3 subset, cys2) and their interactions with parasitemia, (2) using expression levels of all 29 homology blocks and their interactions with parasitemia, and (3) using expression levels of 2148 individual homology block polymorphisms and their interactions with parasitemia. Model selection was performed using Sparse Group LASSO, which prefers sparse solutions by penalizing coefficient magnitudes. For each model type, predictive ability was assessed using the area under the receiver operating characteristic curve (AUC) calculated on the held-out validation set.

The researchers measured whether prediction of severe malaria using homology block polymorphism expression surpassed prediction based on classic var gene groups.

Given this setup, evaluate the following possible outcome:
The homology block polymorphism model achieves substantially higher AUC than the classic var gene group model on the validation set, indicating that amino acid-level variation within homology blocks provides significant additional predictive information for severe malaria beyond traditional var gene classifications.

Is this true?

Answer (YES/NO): NO